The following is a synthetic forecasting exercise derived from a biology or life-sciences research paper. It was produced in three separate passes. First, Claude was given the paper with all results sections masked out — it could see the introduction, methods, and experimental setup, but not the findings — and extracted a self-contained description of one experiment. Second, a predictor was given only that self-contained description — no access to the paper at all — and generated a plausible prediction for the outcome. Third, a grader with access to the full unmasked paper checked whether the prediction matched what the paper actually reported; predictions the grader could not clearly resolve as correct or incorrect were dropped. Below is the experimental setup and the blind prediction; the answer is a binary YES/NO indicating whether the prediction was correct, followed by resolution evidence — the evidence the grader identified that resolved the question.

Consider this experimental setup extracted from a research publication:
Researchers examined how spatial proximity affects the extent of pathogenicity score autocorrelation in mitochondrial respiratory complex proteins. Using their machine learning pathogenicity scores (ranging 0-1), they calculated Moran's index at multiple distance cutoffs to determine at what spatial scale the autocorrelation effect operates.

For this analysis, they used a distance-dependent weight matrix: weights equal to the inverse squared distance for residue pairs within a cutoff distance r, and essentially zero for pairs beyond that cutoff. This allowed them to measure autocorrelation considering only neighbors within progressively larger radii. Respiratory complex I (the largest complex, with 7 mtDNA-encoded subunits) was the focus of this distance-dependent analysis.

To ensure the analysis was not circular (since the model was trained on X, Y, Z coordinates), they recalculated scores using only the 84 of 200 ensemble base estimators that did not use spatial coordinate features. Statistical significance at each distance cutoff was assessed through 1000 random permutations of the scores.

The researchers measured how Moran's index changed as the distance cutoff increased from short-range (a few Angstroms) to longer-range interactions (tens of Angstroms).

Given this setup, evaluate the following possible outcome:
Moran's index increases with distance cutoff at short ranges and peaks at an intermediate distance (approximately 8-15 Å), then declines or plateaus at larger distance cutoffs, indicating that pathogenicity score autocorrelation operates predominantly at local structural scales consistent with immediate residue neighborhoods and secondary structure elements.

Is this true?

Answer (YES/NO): NO